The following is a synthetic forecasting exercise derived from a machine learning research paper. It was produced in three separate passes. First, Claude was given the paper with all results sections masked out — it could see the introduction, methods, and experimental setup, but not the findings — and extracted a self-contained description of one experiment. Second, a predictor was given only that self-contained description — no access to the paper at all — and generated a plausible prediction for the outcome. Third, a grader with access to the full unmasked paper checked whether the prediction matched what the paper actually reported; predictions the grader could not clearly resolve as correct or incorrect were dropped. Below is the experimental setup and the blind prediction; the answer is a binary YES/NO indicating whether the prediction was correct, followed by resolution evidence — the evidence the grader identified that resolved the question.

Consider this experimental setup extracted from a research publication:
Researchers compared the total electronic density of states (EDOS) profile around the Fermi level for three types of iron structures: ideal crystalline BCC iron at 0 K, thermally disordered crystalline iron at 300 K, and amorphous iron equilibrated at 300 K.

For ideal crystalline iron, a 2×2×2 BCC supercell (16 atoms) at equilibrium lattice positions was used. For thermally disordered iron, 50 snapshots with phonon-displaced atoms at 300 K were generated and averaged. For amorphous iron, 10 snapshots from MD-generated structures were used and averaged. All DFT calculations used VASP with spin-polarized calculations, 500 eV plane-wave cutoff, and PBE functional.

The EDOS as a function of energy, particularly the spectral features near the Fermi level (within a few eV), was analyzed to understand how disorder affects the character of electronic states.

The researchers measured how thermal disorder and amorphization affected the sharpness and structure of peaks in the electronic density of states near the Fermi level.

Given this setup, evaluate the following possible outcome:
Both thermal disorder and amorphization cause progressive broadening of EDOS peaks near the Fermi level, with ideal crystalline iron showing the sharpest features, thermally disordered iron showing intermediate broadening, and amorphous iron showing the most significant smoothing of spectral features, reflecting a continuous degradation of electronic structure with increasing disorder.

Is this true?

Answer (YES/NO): NO